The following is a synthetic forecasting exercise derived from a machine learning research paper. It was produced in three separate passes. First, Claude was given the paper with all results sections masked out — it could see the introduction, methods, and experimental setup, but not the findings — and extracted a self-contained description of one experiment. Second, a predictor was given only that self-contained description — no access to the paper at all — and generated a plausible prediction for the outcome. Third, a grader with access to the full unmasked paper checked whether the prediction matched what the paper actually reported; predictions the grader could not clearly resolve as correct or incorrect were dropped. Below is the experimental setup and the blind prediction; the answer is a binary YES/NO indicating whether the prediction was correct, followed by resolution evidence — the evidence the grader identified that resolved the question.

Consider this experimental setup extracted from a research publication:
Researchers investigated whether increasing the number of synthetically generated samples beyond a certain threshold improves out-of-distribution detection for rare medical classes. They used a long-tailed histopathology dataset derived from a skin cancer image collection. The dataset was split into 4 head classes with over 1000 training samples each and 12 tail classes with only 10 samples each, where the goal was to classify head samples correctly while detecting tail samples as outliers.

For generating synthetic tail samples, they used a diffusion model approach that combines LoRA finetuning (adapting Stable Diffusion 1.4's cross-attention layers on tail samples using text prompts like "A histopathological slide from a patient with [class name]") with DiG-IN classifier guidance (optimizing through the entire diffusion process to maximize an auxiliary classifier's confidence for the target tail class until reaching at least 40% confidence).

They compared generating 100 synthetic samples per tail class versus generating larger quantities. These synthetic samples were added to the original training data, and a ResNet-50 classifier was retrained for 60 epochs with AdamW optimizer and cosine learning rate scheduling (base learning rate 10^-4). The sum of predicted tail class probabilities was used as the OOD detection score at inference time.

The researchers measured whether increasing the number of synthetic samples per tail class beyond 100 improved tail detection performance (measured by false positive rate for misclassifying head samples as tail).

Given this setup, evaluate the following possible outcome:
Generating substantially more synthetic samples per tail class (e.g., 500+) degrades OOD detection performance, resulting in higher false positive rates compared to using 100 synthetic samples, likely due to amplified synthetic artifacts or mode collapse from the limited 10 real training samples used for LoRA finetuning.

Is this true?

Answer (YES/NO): NO